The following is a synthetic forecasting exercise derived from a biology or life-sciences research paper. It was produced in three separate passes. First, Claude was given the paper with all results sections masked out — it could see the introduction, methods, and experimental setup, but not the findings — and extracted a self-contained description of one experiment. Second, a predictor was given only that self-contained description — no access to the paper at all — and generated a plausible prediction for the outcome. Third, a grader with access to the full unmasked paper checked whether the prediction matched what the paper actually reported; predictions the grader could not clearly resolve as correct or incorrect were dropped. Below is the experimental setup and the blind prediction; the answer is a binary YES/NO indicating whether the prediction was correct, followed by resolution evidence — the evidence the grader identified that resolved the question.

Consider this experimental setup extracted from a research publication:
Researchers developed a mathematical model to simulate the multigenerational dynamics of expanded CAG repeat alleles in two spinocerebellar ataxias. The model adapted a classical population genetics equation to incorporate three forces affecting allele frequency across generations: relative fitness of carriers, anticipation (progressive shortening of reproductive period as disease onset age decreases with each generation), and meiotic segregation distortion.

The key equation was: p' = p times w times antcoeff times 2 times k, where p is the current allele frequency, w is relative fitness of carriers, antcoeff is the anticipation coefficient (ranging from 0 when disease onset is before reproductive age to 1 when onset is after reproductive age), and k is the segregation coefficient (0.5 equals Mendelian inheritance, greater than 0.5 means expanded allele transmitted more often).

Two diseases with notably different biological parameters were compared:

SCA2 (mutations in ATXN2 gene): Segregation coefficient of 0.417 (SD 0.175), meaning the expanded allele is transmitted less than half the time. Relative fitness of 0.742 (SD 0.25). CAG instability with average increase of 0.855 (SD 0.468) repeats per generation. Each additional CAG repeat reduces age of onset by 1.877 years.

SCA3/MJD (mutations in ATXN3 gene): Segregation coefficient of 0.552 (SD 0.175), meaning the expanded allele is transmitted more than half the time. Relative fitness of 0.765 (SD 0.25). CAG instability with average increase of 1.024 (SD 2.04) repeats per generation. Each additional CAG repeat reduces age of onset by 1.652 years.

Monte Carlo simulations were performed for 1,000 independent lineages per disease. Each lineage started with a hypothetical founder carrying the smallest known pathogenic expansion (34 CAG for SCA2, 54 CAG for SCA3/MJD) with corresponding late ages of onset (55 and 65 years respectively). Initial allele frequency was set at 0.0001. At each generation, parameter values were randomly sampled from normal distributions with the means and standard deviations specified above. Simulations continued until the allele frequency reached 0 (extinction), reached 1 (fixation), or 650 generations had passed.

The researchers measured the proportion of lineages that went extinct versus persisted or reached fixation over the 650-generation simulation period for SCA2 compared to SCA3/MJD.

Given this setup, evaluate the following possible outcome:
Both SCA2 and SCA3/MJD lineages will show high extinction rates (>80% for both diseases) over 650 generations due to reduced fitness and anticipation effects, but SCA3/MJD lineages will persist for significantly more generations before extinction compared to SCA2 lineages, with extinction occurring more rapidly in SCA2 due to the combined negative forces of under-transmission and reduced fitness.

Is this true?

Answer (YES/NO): NO